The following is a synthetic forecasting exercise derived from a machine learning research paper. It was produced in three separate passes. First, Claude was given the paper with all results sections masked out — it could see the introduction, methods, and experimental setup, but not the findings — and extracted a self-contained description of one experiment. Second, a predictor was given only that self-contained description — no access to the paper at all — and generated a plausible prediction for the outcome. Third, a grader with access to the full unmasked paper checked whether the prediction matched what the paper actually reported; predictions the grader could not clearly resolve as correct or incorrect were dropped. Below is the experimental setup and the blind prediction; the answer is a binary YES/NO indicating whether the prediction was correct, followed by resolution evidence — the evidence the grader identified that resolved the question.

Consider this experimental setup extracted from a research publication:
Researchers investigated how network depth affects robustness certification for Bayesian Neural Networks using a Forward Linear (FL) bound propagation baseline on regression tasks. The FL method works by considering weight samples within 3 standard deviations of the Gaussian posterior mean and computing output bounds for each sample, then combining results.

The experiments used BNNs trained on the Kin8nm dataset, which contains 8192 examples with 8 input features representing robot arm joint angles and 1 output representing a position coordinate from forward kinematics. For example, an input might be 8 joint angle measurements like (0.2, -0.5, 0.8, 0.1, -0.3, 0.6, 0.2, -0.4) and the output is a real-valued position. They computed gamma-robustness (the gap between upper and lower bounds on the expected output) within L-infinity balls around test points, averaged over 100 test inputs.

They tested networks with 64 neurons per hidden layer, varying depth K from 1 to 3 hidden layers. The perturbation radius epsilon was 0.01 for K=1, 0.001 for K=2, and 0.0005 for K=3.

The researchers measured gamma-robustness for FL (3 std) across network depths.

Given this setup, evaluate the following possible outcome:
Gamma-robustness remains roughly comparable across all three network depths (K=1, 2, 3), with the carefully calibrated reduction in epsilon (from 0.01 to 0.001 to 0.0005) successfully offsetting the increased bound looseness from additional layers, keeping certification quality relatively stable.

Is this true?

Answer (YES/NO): NO